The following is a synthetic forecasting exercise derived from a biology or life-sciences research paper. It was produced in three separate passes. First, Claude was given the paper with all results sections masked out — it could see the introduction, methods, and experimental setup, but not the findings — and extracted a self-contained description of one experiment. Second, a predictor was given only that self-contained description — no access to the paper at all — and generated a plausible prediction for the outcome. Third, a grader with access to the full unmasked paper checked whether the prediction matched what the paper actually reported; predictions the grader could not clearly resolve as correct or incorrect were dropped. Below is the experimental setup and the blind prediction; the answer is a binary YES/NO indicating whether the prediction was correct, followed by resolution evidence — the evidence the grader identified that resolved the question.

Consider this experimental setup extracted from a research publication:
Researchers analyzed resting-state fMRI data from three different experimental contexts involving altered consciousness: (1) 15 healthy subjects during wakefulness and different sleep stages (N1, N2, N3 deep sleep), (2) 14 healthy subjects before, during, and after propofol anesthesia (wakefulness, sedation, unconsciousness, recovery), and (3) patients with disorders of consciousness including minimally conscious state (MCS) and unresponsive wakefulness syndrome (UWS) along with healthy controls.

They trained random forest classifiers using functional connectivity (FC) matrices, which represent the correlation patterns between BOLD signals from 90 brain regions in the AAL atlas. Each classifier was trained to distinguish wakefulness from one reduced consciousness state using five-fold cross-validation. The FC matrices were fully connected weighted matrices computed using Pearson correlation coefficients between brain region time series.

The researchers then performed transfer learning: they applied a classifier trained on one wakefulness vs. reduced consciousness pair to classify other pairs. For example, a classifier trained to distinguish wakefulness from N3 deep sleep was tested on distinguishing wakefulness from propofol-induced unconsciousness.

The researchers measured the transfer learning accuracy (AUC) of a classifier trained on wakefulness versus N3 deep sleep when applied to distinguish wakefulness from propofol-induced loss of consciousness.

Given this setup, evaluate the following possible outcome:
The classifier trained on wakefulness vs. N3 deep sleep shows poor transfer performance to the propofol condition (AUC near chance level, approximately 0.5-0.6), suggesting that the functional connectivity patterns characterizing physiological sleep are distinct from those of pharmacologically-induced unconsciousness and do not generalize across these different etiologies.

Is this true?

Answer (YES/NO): NO